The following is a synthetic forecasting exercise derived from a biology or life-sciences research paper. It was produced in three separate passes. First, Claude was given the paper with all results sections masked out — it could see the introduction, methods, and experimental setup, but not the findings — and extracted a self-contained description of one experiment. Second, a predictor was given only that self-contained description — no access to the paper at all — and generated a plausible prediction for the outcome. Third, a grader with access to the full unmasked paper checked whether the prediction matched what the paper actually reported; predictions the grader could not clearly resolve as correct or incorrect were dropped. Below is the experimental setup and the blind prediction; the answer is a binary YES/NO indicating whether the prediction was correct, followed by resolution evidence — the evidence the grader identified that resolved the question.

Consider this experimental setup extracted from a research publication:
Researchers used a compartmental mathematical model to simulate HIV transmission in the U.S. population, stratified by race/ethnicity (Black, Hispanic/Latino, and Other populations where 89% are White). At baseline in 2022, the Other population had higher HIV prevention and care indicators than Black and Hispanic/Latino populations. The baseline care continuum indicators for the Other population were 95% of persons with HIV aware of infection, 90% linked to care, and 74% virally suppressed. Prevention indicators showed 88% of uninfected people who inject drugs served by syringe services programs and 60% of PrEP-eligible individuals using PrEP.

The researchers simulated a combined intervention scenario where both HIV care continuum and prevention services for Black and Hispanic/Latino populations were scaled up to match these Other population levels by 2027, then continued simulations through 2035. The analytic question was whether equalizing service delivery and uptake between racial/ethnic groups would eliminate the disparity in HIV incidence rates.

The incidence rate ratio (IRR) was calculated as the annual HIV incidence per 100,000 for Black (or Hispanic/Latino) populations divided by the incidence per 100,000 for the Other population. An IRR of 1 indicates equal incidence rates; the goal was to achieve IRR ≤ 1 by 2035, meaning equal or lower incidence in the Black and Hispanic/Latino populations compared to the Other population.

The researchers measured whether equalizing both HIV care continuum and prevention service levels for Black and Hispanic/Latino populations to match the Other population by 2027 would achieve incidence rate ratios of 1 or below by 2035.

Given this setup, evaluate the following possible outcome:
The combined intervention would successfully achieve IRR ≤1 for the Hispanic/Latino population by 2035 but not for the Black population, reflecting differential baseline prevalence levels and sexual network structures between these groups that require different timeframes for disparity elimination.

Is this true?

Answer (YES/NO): NO